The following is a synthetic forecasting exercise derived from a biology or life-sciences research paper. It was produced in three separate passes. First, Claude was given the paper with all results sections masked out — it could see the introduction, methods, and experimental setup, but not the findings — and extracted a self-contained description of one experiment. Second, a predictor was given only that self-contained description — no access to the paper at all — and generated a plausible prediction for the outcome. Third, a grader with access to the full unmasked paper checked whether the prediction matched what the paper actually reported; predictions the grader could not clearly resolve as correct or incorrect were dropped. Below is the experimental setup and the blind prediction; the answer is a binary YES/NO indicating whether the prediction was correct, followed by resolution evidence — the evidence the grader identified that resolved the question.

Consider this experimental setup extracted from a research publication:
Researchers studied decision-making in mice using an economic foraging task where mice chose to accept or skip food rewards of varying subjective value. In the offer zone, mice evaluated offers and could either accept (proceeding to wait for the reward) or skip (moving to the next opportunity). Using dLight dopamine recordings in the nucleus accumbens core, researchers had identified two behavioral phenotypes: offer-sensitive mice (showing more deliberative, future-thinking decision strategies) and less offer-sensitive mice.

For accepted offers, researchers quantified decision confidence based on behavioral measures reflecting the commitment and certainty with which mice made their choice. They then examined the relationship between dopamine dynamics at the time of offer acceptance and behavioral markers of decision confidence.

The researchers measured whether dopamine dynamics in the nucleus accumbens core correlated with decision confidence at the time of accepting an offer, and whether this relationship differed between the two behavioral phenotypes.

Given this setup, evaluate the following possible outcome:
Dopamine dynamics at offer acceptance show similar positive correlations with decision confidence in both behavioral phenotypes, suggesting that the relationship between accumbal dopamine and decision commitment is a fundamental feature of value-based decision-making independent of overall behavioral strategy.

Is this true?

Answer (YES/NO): NO